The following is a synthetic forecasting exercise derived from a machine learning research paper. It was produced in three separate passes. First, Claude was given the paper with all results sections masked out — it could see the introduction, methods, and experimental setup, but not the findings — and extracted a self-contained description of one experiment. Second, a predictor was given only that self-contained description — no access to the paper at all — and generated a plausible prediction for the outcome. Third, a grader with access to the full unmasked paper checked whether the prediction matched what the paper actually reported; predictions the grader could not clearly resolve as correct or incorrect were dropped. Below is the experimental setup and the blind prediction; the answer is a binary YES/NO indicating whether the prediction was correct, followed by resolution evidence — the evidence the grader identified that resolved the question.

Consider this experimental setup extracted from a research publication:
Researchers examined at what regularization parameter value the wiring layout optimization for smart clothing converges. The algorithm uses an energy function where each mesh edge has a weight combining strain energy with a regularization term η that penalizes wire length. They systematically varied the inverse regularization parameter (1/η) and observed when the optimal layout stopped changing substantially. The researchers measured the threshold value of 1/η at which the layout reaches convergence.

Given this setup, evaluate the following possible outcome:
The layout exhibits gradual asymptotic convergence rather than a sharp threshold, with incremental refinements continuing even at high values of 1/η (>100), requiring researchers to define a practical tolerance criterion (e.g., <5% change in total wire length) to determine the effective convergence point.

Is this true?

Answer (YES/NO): NO